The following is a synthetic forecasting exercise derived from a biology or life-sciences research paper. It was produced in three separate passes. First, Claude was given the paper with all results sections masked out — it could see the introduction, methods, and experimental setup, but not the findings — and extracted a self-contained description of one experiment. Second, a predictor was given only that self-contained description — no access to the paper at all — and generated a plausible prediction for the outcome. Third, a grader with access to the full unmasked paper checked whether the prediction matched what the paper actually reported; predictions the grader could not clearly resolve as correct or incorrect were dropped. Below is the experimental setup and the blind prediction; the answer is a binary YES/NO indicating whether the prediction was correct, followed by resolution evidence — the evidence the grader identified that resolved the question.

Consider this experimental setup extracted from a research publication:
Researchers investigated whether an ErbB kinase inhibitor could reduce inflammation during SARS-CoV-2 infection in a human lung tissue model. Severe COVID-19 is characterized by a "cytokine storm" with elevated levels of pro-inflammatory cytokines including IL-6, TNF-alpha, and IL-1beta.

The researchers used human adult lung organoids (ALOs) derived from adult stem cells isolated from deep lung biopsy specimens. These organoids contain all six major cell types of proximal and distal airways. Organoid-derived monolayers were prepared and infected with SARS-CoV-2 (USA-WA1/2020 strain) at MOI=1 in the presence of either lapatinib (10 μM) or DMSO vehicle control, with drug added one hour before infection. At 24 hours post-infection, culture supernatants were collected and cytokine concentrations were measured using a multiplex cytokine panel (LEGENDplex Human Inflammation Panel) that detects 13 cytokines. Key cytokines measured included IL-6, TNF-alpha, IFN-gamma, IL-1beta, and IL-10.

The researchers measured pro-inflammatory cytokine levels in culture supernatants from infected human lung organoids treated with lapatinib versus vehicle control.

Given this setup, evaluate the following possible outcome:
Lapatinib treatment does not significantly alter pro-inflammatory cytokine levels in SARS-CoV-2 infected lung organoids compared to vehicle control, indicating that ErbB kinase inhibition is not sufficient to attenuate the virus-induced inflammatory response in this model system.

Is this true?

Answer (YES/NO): NO